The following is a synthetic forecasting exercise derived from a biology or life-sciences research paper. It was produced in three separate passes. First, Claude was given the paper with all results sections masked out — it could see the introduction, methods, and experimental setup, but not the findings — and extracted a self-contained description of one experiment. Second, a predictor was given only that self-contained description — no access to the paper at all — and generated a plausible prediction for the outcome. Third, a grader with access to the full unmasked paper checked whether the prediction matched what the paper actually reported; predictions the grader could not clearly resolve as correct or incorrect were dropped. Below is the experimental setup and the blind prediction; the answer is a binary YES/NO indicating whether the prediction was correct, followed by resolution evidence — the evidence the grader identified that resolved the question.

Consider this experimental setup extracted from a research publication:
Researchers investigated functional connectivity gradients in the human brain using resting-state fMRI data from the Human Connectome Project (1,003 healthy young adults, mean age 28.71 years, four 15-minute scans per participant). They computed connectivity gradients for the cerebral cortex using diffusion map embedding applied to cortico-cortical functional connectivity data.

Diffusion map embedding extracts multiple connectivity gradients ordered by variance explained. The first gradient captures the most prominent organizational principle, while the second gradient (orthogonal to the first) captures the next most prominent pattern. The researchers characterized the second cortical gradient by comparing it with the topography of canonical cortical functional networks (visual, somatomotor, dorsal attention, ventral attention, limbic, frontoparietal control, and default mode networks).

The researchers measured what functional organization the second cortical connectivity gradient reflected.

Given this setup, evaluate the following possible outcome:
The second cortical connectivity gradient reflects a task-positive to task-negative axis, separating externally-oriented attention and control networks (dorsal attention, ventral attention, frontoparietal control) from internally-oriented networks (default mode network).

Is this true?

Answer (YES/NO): NO